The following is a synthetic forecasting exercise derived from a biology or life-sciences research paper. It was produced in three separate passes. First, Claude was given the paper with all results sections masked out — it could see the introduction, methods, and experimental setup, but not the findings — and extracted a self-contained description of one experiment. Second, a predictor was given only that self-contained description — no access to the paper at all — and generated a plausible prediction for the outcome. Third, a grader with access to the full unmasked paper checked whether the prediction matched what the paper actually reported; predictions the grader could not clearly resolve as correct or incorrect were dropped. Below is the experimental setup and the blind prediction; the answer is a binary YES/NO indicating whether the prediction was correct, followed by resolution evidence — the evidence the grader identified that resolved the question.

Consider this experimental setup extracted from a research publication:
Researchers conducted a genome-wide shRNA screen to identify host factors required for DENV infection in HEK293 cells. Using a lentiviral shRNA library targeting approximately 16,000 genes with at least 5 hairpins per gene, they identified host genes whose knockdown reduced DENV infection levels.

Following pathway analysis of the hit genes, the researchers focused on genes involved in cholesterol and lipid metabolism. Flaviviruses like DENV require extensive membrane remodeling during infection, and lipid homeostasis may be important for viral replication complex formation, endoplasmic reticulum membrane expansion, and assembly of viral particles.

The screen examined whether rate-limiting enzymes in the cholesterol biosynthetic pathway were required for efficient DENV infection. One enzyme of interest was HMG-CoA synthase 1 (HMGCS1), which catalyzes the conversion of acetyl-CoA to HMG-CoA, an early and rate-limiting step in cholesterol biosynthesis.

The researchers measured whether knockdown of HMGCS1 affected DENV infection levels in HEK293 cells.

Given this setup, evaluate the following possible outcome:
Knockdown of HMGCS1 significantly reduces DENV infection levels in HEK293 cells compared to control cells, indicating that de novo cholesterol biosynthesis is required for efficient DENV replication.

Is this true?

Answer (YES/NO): YES